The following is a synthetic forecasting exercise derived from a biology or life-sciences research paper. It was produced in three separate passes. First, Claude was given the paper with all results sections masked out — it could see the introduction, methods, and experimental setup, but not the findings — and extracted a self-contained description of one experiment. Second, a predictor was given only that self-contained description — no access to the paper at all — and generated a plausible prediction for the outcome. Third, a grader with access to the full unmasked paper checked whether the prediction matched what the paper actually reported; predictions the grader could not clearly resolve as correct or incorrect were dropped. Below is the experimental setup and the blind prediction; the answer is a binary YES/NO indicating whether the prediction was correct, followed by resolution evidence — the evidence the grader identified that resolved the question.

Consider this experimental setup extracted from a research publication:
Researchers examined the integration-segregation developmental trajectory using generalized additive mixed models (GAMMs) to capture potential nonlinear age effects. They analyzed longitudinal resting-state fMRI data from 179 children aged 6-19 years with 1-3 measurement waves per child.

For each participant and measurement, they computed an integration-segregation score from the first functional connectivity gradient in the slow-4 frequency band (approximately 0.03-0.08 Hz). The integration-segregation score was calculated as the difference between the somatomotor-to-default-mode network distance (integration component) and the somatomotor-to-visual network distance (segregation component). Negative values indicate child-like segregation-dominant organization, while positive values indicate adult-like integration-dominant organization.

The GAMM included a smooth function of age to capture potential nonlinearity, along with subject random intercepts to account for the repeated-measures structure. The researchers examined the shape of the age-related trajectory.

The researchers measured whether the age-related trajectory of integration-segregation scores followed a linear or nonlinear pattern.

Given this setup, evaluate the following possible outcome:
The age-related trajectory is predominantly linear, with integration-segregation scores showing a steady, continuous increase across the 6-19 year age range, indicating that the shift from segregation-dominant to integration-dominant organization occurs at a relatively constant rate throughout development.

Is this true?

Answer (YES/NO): NO